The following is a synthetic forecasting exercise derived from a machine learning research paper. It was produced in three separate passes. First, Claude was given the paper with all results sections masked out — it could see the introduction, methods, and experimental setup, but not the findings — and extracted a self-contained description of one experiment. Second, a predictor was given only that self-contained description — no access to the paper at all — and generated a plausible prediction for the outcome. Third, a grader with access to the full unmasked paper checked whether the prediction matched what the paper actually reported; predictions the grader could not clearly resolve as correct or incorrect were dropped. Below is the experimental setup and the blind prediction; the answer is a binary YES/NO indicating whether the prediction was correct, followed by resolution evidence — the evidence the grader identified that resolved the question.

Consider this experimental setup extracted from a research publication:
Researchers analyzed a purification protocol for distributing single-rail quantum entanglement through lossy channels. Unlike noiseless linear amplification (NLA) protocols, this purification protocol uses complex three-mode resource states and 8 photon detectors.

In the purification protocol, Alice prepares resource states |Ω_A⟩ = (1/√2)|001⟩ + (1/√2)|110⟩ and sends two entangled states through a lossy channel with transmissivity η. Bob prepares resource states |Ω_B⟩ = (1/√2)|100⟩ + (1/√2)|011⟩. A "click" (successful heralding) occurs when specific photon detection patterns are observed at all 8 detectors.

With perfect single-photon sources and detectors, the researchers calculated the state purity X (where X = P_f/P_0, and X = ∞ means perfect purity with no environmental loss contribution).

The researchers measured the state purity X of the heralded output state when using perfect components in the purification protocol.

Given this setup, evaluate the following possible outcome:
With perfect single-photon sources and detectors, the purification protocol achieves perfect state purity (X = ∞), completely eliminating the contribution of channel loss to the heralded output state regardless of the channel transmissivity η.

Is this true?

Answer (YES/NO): YES